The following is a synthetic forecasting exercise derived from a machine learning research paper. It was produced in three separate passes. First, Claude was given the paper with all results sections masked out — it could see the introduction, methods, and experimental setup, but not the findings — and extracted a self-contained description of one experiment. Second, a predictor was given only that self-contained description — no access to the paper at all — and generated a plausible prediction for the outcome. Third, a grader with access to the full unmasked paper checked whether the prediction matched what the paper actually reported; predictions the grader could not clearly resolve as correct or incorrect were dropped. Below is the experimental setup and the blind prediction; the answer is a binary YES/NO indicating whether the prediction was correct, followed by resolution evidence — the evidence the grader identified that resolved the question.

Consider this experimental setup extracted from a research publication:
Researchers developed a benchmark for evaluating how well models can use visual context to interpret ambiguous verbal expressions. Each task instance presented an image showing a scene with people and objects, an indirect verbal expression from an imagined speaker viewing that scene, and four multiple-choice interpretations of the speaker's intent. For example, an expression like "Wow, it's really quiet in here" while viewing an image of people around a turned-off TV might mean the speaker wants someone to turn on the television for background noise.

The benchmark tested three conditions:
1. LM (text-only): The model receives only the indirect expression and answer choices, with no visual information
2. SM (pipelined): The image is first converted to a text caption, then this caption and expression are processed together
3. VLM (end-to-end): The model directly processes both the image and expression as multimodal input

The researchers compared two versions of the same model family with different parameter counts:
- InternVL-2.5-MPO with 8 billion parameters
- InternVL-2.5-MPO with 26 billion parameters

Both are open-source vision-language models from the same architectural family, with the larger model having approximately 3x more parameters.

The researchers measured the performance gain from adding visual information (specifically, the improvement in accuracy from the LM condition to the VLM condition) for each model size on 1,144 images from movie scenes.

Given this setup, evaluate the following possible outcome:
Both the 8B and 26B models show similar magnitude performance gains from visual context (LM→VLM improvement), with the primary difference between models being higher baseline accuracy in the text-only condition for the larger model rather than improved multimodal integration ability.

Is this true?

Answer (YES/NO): NO